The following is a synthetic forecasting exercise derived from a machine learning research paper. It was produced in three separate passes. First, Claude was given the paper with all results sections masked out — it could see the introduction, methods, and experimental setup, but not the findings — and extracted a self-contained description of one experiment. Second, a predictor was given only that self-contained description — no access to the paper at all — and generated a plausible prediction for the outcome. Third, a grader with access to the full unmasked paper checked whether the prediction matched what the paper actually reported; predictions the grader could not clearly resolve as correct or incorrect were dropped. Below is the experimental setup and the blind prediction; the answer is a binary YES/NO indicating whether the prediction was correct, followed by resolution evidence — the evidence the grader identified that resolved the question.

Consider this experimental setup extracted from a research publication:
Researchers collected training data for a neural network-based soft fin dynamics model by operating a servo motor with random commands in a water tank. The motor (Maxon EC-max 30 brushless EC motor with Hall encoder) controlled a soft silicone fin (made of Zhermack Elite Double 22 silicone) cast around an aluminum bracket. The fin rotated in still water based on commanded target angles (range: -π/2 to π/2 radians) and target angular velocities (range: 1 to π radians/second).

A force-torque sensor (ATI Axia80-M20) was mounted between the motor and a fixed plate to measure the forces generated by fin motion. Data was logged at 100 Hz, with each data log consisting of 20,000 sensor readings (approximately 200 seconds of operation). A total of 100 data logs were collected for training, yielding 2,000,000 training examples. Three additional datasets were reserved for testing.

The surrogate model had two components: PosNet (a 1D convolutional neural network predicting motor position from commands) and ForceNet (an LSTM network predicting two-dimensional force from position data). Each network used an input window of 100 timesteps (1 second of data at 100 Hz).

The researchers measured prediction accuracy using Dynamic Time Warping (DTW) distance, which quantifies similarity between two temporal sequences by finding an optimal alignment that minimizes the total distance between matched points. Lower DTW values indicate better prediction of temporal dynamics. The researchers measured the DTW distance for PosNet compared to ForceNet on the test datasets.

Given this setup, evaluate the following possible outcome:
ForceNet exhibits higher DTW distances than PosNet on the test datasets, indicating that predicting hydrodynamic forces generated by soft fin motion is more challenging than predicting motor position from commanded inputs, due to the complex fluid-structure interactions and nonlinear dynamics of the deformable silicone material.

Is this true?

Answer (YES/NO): YES